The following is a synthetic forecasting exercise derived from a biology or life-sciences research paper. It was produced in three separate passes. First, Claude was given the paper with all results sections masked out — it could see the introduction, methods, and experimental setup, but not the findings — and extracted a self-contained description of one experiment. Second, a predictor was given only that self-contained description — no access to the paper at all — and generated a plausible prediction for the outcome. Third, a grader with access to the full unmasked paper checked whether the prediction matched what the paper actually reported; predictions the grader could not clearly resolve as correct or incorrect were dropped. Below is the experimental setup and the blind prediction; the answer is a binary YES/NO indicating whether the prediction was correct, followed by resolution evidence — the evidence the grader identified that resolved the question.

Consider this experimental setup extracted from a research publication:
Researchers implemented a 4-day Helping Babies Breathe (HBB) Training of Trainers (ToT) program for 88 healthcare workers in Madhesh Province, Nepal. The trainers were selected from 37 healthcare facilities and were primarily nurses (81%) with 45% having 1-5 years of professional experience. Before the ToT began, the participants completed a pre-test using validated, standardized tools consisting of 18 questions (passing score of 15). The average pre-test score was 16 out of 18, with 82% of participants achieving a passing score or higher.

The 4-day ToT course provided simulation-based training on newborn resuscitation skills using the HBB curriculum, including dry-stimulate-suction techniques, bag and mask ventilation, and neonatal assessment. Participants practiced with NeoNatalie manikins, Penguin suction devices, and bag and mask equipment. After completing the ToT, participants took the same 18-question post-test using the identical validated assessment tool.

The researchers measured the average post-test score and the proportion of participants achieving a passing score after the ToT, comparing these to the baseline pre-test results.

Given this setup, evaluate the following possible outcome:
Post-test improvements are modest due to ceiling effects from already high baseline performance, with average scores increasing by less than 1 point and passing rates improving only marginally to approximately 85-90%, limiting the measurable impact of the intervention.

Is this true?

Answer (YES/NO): NO